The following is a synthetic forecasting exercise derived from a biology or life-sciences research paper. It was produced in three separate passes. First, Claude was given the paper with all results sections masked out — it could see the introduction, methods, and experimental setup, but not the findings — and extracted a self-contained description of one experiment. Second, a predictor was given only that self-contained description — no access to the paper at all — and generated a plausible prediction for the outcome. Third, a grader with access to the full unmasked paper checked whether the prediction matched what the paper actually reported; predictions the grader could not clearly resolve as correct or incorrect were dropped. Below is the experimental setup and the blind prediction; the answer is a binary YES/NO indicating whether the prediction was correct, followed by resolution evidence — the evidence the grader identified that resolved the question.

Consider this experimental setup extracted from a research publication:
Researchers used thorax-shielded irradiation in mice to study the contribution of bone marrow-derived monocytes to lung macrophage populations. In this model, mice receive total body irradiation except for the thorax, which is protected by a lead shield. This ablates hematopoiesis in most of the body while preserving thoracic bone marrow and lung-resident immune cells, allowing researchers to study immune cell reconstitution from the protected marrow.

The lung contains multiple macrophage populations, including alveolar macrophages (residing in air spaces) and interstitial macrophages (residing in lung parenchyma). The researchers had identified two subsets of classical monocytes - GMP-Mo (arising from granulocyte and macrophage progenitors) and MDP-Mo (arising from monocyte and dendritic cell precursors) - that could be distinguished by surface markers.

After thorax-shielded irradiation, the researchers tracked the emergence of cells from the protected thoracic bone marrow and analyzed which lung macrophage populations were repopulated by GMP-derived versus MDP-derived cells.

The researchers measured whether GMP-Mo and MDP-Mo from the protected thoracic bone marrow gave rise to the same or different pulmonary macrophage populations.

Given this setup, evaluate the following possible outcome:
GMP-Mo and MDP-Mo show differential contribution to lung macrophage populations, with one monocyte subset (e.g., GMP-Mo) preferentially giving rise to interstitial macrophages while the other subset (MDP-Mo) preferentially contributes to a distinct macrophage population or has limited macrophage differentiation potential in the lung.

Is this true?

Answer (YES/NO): NO